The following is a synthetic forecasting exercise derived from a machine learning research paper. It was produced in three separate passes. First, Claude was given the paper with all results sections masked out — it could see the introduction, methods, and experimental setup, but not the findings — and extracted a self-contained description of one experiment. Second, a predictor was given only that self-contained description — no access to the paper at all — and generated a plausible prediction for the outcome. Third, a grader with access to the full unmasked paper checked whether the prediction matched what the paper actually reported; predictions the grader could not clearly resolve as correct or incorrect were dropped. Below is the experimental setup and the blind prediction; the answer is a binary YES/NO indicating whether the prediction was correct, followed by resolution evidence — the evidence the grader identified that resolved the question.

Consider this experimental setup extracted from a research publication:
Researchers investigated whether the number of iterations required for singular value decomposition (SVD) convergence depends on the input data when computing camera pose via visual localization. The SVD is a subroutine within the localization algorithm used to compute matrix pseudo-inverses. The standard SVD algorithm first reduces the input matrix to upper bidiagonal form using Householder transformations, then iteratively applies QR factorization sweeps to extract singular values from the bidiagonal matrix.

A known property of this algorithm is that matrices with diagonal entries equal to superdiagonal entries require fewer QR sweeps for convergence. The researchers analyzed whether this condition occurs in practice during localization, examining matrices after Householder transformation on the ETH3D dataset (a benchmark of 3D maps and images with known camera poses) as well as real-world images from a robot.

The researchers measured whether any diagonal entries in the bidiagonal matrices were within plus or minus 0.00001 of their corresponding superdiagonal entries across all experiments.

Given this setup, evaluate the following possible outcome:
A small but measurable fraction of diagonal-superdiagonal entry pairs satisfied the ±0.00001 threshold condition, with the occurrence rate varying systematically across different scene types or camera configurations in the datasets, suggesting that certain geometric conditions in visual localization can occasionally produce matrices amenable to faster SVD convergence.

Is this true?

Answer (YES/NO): NO